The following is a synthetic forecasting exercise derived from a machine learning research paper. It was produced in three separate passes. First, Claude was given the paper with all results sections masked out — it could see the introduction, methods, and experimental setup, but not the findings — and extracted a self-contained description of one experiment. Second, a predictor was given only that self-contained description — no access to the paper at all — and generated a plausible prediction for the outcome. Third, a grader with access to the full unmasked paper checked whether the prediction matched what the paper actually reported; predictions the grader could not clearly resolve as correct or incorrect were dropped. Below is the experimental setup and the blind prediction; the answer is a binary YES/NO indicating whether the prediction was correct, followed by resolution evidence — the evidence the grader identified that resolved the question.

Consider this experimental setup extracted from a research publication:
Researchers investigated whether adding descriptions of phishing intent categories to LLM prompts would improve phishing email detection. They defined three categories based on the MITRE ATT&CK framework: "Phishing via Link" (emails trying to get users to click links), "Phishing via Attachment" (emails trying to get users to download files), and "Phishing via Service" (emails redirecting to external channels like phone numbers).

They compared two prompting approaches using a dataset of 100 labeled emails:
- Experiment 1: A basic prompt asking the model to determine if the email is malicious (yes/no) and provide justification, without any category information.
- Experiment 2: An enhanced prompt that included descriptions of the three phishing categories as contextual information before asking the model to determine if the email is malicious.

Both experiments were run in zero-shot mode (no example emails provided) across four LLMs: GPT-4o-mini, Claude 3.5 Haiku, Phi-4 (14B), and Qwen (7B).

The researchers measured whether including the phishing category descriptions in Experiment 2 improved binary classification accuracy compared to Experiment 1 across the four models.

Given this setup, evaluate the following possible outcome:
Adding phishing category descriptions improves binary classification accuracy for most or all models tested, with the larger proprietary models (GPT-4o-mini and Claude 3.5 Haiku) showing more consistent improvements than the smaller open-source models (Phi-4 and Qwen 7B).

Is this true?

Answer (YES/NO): NO